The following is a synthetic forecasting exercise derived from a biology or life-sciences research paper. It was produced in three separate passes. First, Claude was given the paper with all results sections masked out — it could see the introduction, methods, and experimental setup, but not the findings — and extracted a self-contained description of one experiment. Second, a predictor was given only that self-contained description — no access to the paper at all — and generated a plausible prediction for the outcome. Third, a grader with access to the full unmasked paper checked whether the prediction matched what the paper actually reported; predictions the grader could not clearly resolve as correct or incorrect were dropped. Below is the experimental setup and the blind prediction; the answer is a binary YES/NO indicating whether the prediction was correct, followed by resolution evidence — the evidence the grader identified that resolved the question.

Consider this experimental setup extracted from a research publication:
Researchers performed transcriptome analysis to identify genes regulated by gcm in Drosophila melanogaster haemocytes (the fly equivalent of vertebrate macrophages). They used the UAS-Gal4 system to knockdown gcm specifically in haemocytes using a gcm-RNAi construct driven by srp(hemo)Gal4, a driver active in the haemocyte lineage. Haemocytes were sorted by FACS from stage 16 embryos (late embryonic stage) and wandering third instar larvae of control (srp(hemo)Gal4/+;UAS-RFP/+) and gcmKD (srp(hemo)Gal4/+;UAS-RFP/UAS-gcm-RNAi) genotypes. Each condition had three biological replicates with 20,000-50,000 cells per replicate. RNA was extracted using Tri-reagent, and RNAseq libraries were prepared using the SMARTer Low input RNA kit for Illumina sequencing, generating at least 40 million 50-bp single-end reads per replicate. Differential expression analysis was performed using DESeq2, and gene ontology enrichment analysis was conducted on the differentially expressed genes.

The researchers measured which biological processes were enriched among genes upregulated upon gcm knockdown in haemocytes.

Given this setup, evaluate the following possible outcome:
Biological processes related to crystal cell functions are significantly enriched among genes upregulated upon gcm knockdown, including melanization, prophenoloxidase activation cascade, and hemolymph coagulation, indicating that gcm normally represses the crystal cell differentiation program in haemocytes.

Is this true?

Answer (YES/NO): NO